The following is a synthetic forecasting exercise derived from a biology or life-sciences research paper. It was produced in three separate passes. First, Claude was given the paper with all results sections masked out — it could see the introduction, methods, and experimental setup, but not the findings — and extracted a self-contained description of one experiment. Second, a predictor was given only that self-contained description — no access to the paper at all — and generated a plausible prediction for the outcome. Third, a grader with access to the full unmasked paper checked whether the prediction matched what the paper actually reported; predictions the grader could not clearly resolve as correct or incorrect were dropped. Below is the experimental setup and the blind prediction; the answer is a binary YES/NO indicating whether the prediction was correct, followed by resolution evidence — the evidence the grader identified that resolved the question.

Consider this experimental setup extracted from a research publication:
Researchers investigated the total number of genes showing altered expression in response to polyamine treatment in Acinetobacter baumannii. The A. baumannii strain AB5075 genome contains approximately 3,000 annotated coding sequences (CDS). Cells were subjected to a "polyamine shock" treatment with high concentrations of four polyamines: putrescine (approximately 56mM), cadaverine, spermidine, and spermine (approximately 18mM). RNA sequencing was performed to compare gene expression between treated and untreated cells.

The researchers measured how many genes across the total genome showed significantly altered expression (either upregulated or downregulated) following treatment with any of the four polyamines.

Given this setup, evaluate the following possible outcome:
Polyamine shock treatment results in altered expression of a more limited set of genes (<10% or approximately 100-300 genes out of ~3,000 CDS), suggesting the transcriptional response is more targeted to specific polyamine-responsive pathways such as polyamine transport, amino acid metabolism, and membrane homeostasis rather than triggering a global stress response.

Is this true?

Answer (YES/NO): NO